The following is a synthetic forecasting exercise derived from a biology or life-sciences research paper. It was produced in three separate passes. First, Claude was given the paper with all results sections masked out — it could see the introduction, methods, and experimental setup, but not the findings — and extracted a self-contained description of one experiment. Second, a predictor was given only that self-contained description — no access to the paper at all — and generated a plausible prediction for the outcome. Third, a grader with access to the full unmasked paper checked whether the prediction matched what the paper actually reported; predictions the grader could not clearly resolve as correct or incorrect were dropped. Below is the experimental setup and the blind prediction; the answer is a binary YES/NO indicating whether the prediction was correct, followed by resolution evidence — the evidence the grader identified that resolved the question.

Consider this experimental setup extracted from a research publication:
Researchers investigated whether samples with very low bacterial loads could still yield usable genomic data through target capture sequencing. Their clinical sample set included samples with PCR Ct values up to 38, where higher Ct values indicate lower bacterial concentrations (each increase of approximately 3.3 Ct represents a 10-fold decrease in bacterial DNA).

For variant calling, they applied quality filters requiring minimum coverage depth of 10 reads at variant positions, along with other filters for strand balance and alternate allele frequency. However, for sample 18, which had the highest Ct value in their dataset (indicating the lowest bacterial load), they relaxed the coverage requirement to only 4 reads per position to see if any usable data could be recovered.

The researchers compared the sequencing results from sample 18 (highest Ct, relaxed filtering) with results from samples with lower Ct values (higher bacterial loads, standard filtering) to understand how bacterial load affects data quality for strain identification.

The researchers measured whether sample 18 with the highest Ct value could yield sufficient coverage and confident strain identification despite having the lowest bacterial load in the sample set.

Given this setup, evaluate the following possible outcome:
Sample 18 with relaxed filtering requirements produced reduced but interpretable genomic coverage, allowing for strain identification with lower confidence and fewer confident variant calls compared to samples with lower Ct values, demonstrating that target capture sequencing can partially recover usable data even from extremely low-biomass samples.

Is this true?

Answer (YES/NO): NO